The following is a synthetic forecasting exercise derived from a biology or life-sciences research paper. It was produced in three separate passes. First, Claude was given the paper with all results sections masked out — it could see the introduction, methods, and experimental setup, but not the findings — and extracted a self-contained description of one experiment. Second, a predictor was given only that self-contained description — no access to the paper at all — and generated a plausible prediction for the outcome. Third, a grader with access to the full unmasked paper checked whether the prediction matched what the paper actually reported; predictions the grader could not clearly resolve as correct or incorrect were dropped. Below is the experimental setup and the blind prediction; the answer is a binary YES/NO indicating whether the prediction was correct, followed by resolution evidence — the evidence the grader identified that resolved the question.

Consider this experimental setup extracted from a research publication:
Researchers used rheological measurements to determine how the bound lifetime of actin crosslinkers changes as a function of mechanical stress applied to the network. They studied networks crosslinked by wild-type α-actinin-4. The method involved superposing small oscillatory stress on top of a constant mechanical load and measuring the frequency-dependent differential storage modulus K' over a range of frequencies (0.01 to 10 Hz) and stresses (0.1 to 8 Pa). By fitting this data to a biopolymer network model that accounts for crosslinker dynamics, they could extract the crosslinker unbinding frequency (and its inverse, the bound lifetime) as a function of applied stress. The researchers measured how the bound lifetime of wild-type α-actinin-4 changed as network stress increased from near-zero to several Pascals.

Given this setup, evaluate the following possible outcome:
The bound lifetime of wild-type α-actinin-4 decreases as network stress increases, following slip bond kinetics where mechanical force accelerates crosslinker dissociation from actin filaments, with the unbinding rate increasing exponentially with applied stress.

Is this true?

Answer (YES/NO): NO